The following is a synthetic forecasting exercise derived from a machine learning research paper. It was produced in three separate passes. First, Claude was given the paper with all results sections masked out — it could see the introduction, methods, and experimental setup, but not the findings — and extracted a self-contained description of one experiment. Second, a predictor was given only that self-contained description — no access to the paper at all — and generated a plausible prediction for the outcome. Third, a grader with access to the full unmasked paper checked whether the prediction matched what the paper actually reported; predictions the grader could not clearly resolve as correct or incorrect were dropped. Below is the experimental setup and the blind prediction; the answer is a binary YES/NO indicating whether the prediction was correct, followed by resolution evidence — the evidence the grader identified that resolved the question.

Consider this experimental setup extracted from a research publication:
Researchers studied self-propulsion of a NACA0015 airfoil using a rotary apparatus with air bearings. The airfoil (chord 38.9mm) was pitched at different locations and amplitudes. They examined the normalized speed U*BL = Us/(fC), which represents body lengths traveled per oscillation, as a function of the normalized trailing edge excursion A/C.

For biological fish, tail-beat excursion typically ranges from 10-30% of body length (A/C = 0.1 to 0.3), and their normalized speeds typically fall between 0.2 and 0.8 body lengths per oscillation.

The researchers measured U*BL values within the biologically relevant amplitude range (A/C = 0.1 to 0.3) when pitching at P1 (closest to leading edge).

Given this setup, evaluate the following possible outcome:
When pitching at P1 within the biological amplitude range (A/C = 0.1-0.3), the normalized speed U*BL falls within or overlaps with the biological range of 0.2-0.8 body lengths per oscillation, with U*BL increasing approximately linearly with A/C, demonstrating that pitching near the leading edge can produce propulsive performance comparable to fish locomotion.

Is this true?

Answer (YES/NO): NO